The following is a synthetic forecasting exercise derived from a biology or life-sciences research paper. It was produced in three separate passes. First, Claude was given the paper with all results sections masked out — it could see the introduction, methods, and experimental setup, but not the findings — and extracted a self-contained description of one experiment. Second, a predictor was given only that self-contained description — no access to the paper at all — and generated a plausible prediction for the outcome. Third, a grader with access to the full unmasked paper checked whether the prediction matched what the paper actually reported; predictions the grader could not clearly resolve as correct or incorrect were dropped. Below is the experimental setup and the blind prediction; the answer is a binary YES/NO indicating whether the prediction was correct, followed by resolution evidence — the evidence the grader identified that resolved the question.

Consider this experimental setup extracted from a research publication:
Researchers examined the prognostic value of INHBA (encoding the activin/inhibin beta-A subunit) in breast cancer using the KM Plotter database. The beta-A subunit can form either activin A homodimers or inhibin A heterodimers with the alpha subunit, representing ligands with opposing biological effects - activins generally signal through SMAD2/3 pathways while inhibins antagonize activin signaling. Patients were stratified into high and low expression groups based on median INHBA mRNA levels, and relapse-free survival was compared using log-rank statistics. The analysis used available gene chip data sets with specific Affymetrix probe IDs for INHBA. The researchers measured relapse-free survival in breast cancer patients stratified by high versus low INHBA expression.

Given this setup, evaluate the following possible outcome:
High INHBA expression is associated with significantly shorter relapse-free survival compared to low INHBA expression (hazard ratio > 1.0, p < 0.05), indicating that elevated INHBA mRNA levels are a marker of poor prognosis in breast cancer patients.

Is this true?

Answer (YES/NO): NO